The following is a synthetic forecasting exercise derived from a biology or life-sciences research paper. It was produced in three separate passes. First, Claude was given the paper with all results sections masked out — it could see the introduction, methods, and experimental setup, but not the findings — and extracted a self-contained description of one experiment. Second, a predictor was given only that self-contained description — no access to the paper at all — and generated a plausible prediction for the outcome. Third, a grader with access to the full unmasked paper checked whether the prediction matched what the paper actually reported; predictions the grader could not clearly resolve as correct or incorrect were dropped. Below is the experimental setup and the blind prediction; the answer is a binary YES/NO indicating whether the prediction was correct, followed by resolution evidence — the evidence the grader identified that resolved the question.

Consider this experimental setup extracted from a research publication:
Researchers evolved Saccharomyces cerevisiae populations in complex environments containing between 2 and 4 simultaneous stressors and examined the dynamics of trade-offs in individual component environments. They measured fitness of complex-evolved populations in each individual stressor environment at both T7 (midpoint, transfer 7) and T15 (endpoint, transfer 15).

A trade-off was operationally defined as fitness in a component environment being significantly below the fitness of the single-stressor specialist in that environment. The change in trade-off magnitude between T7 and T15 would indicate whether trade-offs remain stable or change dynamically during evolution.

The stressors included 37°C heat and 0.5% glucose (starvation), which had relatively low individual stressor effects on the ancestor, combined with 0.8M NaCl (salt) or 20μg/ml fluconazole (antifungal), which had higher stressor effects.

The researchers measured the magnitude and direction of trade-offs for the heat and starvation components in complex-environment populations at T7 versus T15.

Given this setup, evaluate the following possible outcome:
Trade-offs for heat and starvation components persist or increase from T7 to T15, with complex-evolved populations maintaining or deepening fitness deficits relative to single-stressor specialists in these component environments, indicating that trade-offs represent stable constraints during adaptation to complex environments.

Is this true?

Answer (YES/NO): NO